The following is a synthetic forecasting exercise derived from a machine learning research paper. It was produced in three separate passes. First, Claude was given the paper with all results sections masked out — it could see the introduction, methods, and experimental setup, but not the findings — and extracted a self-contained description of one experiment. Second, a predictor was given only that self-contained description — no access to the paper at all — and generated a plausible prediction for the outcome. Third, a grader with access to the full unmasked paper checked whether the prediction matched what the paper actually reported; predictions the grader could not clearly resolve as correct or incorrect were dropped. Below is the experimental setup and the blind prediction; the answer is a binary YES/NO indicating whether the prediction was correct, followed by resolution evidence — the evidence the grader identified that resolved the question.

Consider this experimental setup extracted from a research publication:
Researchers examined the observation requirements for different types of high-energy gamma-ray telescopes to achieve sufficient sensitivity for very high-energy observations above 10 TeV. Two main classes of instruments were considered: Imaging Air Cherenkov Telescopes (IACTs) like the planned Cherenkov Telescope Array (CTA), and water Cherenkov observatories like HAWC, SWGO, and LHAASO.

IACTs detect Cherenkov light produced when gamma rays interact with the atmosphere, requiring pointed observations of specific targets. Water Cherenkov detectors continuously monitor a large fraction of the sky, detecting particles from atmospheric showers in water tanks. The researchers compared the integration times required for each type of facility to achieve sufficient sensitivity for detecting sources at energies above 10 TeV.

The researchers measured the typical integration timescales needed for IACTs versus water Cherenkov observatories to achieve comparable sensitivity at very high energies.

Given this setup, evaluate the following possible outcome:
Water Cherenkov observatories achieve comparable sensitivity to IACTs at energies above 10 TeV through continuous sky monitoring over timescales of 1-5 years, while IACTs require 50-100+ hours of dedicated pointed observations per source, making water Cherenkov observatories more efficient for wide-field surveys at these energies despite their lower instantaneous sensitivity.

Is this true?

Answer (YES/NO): NO